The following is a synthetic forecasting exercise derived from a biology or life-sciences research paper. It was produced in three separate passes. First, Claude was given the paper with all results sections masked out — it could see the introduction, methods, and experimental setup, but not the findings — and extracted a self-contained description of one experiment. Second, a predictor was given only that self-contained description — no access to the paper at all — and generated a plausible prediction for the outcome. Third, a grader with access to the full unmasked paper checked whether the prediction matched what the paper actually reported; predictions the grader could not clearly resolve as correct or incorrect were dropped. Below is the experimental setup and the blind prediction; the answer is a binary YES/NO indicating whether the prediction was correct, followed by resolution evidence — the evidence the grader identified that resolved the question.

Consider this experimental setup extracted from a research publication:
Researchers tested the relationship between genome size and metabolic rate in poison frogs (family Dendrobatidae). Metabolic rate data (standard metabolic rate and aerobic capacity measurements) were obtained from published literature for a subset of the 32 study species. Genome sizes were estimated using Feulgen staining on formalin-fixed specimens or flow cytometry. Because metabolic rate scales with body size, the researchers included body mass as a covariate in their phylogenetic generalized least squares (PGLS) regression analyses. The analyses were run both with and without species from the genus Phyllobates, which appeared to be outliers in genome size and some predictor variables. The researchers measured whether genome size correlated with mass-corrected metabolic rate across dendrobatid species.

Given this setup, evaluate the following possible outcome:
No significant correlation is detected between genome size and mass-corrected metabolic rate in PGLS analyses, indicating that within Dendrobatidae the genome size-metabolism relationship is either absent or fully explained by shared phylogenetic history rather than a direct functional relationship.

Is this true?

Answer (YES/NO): NO